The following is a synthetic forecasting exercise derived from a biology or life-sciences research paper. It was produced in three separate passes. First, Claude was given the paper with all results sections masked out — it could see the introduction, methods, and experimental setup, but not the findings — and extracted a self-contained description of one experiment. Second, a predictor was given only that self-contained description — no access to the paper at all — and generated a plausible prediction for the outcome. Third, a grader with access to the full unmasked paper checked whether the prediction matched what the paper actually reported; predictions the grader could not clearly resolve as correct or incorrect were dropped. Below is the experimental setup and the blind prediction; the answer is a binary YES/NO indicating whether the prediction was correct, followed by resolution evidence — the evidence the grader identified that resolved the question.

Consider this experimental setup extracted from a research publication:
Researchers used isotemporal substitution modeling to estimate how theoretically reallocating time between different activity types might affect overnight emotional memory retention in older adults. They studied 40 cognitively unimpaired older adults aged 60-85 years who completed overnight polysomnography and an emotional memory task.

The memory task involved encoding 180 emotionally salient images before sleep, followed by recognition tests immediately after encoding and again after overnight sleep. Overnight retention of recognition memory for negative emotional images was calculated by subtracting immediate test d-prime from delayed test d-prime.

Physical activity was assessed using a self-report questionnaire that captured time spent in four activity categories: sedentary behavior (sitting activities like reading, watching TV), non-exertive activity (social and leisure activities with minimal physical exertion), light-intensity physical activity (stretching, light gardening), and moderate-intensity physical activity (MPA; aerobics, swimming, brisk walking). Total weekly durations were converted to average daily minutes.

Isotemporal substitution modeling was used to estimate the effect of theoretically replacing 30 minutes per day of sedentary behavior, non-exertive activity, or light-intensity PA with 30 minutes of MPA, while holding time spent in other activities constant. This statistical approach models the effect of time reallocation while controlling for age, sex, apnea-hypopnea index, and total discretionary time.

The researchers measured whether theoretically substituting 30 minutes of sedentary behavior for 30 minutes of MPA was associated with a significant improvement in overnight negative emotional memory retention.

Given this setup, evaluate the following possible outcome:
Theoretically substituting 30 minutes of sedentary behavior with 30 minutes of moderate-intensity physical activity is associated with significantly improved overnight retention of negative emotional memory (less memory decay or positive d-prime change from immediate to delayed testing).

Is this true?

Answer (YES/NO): NO